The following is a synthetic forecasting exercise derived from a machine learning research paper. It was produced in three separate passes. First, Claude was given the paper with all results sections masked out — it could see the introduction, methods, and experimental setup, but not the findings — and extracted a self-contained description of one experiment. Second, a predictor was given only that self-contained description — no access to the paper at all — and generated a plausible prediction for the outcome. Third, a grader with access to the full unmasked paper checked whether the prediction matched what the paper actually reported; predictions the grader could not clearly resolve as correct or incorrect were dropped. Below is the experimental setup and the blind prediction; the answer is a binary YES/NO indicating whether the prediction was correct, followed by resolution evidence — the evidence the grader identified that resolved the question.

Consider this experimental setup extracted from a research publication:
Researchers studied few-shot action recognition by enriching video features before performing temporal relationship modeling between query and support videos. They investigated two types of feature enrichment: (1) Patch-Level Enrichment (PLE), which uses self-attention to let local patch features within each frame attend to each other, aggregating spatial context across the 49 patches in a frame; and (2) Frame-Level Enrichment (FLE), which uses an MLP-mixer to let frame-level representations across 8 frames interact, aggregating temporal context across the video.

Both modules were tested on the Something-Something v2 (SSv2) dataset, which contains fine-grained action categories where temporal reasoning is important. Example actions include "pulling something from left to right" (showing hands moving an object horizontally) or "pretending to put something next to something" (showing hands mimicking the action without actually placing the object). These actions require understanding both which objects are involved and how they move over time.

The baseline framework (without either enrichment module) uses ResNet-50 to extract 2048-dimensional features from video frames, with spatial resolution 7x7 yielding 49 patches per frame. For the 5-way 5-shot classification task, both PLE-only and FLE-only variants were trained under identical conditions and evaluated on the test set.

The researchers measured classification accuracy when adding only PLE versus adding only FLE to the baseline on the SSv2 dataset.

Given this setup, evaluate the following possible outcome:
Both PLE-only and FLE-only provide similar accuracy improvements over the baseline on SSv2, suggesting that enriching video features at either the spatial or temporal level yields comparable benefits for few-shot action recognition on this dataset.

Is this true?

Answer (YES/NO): NO